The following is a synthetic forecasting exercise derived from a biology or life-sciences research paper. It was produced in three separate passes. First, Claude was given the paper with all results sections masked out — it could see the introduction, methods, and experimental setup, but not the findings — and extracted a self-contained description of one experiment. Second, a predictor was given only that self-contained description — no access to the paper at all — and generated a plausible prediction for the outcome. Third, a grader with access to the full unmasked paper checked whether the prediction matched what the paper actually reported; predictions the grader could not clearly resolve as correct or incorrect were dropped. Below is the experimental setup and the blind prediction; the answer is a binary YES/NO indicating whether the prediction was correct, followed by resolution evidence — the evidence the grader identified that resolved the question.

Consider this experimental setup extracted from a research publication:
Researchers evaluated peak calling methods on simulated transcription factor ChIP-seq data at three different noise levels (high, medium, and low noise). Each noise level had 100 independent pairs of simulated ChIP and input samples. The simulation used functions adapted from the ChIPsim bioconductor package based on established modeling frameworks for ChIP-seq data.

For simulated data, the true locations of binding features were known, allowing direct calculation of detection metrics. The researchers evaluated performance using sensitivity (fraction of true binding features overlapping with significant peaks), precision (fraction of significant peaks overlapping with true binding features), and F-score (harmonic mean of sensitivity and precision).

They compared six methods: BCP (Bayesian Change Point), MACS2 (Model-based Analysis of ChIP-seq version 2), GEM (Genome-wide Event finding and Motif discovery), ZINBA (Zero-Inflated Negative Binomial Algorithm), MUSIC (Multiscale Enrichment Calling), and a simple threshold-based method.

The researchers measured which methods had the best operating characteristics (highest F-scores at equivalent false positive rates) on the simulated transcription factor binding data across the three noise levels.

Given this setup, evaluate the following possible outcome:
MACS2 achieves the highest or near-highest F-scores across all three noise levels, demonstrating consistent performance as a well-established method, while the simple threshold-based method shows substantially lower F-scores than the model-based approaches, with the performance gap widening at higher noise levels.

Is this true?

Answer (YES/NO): NO